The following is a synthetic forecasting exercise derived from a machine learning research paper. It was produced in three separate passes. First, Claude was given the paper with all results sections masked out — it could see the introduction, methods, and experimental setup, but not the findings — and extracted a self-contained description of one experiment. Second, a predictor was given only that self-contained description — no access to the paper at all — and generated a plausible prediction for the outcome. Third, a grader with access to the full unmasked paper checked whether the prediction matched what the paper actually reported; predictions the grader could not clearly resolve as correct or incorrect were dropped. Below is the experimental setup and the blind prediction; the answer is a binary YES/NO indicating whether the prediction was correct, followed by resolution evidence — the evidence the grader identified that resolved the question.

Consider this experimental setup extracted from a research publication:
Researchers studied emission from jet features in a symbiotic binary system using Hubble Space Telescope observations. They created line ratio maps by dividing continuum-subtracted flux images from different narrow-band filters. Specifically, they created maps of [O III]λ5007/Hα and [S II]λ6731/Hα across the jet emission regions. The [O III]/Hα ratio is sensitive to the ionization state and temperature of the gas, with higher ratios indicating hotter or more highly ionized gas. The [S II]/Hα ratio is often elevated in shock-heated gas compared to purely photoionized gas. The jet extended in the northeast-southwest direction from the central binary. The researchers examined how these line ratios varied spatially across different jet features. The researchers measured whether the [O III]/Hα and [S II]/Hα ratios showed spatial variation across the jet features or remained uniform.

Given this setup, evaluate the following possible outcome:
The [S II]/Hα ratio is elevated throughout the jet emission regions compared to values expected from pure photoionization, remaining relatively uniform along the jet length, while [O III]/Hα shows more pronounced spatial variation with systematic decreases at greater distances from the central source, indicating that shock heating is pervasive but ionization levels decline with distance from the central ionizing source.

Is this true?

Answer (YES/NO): NO